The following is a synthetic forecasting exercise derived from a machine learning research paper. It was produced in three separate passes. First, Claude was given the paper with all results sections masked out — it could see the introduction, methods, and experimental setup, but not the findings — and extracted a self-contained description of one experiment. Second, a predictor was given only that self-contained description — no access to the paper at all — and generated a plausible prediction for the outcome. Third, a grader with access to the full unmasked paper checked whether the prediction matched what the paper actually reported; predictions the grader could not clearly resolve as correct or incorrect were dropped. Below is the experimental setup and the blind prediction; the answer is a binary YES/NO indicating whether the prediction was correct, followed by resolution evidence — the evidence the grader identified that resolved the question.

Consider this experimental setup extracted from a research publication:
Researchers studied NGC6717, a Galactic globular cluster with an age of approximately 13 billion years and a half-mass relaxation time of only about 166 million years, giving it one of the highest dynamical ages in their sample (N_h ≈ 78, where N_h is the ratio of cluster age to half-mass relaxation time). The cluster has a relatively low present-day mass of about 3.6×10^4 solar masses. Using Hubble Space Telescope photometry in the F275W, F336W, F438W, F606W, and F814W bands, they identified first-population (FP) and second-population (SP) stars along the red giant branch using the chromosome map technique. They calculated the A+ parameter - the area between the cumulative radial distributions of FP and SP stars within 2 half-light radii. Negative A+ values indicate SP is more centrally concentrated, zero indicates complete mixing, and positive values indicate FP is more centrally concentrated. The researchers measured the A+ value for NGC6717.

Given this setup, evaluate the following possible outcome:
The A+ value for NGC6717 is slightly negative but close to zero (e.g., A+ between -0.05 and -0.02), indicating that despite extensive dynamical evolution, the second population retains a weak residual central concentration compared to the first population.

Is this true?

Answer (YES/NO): NO